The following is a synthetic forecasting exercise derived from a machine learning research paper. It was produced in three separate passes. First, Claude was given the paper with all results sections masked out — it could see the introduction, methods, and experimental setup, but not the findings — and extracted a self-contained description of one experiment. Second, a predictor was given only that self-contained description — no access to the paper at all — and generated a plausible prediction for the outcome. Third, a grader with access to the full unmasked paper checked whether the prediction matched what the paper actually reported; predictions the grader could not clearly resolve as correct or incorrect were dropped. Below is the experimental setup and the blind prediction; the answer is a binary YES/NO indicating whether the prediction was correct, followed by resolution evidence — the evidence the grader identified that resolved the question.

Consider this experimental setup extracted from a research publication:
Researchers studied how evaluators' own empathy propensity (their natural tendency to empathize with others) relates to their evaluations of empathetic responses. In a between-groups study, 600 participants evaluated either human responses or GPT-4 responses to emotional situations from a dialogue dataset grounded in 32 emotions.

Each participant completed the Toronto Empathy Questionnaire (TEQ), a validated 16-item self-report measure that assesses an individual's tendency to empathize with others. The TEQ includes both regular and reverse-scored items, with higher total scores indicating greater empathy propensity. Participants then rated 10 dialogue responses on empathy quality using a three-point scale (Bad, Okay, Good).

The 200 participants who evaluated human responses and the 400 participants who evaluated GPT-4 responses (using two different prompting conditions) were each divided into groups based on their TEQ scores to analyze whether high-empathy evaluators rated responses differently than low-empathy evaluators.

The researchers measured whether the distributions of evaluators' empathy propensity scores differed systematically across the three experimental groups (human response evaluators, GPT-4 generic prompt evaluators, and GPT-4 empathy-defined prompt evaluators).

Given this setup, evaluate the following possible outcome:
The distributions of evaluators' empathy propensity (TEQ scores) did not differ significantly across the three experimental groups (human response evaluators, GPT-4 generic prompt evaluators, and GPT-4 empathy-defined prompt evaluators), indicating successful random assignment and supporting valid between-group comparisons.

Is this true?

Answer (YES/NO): YES